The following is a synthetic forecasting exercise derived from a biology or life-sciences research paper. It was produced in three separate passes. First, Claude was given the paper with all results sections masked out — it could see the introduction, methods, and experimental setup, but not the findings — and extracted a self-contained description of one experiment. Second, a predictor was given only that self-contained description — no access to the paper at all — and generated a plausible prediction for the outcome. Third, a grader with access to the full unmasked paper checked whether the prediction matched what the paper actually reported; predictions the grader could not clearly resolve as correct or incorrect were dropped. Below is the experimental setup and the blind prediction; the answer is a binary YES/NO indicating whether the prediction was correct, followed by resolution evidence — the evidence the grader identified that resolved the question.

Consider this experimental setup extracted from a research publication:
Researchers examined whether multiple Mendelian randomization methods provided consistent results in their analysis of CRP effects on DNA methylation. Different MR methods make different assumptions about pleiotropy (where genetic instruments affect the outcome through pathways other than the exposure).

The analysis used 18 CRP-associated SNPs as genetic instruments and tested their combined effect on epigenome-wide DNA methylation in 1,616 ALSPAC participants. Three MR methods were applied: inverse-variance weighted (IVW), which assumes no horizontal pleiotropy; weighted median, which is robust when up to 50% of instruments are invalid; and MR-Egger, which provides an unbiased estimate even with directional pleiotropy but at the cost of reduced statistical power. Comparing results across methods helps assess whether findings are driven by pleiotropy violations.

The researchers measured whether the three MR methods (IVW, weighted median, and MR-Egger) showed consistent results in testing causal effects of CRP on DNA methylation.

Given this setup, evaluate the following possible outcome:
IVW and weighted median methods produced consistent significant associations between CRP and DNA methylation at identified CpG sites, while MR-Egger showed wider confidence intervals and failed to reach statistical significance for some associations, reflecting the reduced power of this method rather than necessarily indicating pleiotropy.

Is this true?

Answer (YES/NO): NO